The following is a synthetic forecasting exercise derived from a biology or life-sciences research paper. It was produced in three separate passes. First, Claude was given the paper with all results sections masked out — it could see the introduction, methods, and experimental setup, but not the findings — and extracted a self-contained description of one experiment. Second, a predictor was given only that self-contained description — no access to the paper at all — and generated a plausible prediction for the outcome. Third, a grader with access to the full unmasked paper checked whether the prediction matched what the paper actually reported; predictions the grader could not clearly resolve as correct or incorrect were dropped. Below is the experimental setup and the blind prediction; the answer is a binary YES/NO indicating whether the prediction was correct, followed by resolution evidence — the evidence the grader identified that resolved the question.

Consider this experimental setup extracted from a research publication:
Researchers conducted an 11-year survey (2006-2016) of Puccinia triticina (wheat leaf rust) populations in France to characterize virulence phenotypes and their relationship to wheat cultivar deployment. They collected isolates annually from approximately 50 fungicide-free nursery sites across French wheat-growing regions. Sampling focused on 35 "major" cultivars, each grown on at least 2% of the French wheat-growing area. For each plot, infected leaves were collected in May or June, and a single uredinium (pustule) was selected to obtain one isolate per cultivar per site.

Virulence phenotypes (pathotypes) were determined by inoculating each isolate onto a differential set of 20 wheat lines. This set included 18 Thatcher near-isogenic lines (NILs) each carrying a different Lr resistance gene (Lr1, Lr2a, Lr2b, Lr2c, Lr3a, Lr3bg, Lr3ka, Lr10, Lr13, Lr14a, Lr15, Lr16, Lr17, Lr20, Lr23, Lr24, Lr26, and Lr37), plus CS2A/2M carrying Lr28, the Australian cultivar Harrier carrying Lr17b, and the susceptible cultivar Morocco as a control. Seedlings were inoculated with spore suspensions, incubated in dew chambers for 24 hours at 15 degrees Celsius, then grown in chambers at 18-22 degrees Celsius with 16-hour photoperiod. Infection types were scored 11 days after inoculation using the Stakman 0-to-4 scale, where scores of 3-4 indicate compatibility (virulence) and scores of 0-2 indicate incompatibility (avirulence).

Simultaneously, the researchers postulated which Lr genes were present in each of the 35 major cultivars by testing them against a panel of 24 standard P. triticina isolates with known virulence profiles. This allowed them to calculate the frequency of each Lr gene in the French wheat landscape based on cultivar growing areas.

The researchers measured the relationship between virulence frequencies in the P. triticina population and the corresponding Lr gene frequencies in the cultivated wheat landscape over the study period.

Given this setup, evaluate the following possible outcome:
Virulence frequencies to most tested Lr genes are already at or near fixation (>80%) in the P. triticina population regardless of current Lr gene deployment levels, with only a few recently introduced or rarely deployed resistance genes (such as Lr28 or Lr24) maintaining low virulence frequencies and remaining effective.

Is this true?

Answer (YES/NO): NO